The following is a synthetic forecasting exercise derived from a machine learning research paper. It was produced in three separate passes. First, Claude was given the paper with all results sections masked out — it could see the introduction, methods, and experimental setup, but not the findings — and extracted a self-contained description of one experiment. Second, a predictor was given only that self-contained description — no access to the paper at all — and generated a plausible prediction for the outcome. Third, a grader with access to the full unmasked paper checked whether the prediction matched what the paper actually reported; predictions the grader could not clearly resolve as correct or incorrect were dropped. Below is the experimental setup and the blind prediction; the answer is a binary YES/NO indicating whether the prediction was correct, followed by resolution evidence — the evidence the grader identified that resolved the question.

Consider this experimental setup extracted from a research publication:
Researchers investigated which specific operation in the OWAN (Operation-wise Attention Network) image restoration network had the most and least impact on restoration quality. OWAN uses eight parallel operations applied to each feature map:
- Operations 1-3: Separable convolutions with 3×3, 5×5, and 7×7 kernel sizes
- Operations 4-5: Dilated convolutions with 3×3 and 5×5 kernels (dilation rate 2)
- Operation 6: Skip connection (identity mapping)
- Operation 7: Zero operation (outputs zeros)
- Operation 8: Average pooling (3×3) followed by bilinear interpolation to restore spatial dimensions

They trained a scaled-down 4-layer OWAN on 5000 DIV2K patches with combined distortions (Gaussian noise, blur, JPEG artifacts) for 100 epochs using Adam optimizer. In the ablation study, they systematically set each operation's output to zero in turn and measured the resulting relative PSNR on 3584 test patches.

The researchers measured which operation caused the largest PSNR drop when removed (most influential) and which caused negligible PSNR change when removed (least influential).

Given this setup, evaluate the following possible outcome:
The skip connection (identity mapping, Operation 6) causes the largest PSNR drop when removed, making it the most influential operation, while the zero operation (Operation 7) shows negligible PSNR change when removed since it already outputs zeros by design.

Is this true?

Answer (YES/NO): NO